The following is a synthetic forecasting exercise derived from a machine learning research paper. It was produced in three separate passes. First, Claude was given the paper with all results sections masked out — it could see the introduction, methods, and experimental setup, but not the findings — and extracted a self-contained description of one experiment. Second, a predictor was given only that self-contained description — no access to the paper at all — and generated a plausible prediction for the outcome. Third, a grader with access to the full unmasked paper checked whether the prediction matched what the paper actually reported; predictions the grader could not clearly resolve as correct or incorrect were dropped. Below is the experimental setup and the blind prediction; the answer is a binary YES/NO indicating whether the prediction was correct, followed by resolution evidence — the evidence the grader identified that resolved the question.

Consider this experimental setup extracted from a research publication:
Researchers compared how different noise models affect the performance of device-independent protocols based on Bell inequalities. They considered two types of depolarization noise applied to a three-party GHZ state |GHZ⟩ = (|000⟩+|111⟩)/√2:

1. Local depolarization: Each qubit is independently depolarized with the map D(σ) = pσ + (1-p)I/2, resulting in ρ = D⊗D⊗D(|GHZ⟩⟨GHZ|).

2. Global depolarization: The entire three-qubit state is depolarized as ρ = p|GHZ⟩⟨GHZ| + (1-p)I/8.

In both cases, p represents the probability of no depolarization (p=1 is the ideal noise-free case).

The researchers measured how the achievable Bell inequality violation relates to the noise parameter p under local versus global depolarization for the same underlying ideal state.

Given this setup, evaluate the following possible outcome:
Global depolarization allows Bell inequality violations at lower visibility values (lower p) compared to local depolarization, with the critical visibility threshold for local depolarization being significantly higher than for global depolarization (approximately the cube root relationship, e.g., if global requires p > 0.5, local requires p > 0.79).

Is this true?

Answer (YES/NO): YES